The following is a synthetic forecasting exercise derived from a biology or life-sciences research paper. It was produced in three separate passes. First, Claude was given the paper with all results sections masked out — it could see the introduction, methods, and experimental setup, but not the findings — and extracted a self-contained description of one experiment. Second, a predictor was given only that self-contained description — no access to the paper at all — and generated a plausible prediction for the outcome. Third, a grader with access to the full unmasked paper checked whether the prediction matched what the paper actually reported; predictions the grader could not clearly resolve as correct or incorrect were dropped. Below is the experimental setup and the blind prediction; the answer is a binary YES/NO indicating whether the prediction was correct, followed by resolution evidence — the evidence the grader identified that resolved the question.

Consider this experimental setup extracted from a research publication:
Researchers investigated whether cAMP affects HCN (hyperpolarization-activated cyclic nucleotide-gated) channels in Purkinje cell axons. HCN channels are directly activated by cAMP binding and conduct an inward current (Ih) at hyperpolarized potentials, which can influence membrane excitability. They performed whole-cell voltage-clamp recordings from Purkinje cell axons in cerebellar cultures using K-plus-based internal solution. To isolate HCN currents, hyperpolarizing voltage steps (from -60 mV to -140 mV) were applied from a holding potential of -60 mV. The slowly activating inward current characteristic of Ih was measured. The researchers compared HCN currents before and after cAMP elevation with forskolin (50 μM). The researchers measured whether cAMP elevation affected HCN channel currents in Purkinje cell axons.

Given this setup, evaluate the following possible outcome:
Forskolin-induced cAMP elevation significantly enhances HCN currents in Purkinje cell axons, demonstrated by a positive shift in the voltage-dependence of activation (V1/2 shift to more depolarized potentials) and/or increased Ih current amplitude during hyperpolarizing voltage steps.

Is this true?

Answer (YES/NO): NO